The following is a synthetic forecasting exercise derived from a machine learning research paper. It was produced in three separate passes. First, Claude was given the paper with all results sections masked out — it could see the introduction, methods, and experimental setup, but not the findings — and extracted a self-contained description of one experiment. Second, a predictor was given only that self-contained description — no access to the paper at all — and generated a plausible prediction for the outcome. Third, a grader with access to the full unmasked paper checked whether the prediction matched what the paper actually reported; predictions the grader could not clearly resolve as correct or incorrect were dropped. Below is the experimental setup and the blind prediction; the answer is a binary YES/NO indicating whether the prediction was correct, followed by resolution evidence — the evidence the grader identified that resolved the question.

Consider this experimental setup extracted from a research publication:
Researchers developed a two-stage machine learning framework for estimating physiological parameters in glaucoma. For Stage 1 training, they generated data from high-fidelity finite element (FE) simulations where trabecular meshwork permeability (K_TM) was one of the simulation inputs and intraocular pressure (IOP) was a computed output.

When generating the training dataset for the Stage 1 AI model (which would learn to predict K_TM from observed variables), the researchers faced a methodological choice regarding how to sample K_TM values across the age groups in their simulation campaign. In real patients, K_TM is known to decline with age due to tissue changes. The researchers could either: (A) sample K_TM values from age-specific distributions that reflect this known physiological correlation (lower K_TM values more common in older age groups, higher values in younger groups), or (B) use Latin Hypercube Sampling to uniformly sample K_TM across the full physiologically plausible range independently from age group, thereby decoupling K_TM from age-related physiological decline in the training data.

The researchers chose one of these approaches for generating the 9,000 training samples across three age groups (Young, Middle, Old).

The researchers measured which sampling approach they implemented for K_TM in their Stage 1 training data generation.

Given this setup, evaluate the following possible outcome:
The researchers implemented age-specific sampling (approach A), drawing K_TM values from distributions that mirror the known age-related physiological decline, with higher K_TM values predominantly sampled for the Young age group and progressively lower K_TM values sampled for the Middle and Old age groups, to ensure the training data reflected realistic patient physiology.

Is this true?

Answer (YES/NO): NO